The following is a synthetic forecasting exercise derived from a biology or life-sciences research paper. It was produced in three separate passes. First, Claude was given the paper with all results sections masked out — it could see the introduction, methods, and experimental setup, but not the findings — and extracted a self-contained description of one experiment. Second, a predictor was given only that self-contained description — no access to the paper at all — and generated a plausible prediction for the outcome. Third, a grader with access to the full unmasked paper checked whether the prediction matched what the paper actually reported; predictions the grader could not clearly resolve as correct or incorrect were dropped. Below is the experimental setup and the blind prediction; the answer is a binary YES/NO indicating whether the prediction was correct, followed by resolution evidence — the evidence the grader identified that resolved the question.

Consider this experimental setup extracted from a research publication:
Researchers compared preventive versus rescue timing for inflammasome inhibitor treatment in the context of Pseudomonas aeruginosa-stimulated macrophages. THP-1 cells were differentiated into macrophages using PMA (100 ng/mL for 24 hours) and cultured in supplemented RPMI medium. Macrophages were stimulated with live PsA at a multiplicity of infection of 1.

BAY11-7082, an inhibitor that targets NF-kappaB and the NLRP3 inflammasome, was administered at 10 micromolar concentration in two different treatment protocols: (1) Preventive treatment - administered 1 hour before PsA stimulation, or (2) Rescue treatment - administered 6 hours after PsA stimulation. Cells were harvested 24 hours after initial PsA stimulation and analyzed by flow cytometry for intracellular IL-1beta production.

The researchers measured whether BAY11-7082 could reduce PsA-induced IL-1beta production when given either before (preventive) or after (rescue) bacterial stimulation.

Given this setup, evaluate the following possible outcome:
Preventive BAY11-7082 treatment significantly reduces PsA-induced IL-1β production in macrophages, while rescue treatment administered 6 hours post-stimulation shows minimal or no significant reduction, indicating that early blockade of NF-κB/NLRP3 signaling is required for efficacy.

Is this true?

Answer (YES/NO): NO